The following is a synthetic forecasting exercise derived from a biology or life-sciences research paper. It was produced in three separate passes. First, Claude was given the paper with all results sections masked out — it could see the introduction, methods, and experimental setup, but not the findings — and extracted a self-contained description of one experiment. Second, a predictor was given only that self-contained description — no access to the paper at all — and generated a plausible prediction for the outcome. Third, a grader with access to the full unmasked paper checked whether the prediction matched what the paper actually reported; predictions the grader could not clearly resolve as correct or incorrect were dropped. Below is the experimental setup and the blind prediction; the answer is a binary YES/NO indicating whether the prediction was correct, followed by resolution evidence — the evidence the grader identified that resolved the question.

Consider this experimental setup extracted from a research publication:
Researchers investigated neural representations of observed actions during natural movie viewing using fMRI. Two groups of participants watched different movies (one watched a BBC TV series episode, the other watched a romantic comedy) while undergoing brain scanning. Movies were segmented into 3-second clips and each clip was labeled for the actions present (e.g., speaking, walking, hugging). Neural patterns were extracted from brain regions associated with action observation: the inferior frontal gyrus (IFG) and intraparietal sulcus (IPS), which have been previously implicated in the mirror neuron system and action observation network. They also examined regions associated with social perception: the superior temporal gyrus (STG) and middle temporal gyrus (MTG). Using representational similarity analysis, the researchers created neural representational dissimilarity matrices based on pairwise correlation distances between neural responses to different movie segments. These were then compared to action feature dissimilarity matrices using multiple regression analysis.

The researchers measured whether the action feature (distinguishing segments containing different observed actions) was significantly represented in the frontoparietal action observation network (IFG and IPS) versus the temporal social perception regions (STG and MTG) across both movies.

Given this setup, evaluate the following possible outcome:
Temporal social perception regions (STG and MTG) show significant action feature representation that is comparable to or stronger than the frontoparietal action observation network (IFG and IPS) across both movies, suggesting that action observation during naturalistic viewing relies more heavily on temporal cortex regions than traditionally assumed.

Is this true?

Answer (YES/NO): YES